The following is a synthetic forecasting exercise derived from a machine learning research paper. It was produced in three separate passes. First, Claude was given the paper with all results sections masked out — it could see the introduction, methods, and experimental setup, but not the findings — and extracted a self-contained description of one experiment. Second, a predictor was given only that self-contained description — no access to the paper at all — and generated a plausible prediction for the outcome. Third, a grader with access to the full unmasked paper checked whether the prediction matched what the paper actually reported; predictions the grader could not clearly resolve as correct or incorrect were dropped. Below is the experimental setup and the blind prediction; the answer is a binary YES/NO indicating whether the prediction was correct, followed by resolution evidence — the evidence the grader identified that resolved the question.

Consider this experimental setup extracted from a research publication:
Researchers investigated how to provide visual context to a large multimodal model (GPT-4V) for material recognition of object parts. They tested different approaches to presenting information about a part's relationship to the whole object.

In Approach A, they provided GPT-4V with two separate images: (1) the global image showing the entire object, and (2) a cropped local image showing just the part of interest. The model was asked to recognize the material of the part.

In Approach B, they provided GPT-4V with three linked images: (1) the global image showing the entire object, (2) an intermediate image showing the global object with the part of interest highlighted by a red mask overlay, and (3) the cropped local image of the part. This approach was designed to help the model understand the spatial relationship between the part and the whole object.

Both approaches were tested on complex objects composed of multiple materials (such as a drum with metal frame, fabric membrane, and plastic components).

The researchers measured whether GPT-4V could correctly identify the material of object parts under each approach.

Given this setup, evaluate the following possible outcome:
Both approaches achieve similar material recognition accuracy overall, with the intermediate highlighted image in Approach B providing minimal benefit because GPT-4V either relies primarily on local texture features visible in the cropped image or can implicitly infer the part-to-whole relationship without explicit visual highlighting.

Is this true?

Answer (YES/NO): NO